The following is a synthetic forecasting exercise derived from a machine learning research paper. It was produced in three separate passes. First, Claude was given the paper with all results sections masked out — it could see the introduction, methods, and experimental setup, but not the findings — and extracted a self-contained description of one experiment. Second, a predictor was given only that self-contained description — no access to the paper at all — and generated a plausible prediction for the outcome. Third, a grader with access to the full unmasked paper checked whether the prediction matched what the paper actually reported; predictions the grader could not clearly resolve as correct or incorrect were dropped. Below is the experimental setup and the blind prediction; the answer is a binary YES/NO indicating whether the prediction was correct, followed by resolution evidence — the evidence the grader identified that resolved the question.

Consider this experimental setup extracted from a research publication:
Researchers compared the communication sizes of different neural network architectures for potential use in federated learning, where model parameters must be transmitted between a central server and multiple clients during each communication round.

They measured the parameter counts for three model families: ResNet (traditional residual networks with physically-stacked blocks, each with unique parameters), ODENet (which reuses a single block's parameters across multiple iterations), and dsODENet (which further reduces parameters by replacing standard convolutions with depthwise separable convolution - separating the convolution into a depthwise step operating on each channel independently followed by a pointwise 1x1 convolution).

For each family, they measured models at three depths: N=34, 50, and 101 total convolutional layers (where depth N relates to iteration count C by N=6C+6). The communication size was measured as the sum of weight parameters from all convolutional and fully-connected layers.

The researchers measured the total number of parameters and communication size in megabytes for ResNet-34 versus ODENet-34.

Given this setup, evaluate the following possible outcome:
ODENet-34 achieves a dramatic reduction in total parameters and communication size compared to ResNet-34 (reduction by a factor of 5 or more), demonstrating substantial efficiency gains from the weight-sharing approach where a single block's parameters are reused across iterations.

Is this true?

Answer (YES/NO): YES